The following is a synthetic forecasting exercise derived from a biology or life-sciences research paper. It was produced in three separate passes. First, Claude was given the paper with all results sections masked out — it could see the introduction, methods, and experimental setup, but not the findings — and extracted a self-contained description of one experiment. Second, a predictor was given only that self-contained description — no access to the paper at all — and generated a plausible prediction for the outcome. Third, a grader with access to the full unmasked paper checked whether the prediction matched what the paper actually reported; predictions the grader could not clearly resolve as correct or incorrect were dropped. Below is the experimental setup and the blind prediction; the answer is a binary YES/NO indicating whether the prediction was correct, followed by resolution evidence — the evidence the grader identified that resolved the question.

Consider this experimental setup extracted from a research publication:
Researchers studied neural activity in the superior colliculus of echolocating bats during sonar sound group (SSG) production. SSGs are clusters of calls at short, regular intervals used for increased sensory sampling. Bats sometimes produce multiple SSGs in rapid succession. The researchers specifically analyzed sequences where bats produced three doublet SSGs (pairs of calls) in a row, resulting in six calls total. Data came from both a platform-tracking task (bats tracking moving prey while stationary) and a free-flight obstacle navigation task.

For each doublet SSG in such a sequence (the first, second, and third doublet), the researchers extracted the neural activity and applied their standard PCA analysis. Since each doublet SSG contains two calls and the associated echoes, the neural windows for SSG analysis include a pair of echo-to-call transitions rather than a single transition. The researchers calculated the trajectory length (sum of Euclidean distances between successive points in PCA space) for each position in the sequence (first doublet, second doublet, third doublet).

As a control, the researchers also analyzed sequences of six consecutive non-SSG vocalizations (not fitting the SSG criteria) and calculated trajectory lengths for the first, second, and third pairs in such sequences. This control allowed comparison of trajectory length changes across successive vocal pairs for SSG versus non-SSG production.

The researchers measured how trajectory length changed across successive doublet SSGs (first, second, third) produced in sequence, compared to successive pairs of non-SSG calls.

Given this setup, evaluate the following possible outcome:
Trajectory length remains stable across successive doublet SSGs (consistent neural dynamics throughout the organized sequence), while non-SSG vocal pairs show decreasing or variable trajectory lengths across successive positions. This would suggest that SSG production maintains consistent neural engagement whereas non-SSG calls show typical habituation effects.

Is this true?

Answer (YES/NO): NO